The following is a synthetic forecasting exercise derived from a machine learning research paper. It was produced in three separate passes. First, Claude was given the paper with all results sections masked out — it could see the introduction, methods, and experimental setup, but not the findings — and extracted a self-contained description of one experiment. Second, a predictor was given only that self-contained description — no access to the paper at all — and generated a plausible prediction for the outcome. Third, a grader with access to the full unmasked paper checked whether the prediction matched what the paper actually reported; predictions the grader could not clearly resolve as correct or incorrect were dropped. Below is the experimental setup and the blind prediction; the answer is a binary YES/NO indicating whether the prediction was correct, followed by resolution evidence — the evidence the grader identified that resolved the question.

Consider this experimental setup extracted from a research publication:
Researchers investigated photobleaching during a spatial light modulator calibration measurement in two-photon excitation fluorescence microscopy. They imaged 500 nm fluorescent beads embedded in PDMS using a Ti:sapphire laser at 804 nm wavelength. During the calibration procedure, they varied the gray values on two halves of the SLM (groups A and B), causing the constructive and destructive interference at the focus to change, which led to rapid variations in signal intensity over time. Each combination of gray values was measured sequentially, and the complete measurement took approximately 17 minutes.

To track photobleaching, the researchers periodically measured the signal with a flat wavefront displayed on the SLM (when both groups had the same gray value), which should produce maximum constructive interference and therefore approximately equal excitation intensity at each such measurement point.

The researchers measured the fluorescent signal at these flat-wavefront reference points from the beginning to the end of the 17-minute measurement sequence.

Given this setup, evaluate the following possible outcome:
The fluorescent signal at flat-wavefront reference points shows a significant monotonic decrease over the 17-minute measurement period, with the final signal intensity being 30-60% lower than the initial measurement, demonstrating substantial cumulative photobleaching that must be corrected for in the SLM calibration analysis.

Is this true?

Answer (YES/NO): NO